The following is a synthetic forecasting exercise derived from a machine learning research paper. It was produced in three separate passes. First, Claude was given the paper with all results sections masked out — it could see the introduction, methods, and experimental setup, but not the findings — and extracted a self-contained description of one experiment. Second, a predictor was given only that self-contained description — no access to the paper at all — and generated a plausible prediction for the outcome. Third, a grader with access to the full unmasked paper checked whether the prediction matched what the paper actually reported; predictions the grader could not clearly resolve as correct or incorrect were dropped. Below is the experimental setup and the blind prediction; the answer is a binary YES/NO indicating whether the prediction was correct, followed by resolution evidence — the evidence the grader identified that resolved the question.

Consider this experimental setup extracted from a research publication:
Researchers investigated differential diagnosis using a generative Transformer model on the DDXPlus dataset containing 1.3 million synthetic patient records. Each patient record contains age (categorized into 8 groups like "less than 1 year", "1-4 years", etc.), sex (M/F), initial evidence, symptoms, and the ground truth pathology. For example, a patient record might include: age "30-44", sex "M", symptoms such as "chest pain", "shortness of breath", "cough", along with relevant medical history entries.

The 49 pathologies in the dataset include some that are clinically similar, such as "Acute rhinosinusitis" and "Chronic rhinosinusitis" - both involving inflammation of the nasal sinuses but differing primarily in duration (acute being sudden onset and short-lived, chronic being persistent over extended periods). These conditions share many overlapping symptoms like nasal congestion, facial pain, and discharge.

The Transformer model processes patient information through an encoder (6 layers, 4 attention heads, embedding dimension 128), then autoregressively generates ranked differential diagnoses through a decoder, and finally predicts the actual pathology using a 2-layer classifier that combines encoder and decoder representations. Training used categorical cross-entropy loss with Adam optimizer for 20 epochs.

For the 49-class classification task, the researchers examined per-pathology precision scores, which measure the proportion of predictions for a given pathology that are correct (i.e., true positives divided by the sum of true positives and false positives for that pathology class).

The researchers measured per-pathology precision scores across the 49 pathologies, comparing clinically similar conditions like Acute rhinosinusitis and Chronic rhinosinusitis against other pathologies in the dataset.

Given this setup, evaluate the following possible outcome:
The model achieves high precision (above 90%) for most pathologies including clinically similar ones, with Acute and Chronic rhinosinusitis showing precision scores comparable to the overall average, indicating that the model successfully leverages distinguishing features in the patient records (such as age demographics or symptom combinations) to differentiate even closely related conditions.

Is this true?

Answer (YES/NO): NO